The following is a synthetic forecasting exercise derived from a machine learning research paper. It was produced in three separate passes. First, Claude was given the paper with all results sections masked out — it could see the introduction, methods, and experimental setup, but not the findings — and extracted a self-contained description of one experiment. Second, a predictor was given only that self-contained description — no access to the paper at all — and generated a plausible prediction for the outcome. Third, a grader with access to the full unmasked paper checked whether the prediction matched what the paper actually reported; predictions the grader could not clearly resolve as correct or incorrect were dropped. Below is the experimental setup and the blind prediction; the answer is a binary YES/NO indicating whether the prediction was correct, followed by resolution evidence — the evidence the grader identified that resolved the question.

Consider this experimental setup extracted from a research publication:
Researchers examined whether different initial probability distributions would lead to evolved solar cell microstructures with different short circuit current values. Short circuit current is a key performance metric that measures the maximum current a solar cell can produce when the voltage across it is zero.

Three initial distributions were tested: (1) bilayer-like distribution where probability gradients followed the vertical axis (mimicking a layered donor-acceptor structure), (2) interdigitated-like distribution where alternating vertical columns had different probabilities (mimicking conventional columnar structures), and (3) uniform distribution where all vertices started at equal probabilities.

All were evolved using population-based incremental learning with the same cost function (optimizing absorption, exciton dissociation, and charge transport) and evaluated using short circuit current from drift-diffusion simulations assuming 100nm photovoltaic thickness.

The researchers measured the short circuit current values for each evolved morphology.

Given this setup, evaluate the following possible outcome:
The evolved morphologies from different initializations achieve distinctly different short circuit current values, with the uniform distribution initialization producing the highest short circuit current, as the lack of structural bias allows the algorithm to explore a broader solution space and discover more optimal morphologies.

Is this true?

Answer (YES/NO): NO